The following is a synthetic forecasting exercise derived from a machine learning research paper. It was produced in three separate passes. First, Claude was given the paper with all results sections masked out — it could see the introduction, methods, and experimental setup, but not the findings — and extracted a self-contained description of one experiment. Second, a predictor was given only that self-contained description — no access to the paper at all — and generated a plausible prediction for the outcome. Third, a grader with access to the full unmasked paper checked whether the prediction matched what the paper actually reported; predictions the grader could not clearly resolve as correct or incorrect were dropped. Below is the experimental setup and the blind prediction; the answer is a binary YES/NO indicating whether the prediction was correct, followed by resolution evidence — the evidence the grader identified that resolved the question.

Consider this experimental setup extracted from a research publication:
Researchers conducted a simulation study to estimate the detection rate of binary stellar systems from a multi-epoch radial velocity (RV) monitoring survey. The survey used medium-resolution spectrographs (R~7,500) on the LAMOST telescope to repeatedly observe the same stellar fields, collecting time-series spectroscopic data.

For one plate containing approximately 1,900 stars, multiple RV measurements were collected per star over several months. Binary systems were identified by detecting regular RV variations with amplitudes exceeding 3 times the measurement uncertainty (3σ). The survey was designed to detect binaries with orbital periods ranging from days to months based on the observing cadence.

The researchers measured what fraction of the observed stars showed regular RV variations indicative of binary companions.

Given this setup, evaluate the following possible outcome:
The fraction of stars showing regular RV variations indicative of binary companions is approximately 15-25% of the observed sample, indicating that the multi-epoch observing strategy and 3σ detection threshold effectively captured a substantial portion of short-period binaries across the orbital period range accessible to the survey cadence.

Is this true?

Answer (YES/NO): NO